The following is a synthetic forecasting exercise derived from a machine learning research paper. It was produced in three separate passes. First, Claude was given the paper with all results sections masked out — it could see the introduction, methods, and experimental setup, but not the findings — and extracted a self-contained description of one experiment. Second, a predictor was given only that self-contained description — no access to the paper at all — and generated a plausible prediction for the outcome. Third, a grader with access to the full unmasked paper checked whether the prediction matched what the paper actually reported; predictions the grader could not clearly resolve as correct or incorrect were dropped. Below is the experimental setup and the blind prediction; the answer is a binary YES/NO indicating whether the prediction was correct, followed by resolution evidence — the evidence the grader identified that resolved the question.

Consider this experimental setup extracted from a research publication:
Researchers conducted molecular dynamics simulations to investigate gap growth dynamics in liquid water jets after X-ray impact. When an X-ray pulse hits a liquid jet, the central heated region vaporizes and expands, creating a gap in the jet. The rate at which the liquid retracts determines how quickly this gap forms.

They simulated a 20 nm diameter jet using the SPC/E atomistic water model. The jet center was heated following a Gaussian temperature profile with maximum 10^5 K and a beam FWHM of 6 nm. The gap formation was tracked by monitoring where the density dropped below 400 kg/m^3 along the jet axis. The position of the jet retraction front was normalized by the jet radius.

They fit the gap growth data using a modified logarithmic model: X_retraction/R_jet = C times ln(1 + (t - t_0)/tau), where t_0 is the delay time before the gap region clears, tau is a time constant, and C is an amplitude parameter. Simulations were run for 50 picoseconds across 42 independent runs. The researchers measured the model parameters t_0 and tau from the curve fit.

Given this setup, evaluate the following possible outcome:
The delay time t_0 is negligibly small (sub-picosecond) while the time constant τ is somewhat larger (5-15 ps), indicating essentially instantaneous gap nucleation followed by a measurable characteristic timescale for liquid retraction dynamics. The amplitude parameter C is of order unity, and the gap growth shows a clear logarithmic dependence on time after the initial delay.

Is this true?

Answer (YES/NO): NO